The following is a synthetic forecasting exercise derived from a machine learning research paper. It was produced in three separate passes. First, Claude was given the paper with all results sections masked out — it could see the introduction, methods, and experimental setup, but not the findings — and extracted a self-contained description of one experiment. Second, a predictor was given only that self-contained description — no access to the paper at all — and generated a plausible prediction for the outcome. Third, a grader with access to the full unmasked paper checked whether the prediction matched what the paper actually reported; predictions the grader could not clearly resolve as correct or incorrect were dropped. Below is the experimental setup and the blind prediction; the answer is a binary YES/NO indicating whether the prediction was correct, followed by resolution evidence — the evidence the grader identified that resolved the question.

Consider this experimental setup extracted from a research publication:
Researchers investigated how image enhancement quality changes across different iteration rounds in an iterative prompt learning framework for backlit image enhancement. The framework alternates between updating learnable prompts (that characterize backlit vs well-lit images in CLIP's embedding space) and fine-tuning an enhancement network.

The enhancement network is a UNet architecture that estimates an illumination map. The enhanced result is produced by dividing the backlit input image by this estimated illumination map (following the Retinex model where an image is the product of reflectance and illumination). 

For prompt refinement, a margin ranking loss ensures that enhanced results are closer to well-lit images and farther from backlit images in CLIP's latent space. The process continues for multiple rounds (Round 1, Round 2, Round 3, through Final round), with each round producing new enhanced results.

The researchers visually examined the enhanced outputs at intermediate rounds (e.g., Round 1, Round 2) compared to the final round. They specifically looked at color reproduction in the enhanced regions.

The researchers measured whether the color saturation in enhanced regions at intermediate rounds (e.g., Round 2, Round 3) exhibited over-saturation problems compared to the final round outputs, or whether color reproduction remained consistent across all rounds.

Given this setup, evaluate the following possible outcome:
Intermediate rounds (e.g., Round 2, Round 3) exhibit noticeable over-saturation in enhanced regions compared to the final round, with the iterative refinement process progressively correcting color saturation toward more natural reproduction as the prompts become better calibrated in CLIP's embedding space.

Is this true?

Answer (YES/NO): YES